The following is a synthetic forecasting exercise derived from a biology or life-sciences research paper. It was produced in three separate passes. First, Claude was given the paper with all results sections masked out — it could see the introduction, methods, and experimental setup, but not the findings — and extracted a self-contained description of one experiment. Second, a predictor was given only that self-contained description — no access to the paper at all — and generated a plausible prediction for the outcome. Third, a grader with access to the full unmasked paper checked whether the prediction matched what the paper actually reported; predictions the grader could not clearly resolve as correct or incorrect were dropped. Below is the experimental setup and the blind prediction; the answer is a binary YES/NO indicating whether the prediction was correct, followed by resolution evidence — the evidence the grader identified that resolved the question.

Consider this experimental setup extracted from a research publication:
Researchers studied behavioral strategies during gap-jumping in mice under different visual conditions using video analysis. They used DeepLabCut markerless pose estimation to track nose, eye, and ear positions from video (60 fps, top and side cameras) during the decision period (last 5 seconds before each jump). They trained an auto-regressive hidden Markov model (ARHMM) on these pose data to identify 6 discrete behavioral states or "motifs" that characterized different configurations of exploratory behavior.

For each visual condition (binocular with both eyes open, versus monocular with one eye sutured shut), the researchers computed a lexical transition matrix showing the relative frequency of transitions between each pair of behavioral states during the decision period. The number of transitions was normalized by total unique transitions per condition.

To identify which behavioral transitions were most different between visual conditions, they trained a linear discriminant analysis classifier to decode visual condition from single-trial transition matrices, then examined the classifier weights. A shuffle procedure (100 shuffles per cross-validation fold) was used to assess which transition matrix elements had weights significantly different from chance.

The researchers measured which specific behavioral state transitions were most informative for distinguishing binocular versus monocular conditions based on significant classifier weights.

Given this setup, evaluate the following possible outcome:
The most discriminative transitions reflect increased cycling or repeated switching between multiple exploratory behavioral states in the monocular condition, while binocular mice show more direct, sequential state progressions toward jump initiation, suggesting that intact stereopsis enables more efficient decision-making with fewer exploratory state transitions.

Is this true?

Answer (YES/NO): YES